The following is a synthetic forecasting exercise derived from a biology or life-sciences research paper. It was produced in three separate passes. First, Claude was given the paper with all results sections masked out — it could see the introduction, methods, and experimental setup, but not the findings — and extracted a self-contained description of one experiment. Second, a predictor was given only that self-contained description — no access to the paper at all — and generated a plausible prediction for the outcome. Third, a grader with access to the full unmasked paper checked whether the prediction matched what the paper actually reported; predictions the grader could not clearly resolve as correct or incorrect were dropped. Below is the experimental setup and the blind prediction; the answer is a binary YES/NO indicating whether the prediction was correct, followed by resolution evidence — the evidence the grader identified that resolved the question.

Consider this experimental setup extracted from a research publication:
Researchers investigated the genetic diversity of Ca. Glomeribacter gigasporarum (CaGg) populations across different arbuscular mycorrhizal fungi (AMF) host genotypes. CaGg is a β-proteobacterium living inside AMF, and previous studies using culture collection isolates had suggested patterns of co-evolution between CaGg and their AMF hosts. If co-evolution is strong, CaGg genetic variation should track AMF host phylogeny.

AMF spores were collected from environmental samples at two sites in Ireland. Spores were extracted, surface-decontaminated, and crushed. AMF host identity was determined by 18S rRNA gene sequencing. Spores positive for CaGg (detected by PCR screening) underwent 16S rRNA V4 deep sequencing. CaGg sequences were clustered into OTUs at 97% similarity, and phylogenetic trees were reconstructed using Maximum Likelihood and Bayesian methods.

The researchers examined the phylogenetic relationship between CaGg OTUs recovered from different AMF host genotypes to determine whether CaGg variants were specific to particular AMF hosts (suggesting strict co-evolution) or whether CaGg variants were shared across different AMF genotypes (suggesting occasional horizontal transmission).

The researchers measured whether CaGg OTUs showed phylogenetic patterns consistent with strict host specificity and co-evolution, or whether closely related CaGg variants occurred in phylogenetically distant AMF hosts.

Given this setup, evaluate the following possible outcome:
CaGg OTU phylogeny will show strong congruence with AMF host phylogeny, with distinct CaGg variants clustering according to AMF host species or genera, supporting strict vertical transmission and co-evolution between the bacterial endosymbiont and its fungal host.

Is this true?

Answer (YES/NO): NO